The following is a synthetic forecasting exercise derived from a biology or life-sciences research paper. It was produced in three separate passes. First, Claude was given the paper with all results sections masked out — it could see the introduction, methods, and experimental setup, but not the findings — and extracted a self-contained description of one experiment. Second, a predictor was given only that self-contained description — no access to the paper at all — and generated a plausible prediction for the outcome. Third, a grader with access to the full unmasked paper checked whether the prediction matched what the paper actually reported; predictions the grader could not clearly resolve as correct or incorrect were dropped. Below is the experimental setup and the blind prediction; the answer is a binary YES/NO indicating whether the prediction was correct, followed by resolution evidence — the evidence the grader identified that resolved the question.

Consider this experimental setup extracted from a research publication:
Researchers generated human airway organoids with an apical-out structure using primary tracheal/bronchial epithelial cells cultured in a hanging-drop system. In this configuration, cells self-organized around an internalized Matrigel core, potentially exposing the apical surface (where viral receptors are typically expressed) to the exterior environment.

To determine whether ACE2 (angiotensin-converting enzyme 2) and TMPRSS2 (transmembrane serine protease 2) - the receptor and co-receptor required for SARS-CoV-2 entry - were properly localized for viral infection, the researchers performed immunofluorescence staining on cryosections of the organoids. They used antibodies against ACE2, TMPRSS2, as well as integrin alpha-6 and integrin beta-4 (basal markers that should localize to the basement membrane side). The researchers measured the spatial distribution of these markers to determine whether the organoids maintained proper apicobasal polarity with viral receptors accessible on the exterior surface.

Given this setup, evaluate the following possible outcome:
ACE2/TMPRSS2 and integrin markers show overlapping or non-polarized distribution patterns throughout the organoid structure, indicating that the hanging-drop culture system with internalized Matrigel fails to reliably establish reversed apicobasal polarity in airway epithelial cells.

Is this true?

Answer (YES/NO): NO